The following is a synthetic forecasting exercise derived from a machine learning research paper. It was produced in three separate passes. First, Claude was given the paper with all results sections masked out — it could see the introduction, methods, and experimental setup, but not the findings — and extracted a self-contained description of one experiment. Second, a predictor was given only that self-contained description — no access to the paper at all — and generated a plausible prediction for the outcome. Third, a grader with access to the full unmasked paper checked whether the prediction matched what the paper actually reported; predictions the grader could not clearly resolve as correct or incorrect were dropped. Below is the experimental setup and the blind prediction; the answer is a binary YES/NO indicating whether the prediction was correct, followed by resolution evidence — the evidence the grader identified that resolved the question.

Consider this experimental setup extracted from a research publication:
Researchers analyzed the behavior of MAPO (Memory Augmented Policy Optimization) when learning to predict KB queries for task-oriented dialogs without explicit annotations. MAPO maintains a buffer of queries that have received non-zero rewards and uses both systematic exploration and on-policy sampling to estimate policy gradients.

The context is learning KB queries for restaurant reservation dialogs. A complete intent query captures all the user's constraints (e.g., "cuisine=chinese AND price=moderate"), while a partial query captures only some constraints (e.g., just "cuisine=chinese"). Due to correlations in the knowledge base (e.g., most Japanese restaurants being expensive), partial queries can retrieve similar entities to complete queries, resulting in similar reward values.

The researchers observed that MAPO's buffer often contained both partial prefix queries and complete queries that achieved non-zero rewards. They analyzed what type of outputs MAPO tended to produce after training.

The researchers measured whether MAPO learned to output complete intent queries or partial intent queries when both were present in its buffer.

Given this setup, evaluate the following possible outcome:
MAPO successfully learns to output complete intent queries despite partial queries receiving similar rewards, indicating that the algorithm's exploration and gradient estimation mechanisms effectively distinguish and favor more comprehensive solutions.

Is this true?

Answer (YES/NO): NO